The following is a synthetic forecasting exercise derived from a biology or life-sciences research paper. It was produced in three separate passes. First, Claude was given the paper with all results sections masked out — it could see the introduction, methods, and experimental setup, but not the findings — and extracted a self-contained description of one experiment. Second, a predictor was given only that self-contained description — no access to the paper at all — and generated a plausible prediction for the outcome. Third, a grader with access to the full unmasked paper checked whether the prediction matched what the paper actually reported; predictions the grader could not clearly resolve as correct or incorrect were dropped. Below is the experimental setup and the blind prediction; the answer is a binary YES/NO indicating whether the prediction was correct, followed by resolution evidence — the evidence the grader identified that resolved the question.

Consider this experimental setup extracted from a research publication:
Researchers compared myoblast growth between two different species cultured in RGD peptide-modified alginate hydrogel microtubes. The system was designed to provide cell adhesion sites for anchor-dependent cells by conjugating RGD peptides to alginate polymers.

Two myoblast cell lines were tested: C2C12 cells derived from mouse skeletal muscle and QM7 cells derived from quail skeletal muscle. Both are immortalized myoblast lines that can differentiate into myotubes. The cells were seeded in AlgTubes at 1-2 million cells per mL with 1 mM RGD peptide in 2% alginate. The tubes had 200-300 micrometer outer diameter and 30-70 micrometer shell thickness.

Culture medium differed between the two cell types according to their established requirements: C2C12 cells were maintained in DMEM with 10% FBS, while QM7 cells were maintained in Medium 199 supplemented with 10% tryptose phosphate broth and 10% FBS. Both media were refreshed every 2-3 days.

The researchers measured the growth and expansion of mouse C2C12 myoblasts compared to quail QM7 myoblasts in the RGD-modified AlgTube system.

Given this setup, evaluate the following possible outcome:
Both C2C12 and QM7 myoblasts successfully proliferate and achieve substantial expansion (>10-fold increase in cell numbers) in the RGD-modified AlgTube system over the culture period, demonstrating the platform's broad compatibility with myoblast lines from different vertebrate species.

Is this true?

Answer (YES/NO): YES